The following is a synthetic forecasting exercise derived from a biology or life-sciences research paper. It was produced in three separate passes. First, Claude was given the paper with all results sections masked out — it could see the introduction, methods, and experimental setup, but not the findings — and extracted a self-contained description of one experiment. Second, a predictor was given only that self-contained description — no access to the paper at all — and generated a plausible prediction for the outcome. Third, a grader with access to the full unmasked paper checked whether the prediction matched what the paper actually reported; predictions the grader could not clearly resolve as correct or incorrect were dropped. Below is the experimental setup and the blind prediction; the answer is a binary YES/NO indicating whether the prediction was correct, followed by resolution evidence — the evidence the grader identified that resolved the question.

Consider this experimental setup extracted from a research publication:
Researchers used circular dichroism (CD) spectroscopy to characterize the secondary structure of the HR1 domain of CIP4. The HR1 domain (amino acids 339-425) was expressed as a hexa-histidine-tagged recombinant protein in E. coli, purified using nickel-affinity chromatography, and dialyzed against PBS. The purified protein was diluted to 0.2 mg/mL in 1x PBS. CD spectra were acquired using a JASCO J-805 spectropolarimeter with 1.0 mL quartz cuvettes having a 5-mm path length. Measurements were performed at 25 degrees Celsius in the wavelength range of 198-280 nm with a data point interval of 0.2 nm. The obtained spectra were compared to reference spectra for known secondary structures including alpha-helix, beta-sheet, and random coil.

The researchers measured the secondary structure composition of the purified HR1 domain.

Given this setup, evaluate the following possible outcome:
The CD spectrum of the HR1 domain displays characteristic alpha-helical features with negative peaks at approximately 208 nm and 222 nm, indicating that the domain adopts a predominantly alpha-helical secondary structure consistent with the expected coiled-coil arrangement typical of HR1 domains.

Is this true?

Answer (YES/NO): YES